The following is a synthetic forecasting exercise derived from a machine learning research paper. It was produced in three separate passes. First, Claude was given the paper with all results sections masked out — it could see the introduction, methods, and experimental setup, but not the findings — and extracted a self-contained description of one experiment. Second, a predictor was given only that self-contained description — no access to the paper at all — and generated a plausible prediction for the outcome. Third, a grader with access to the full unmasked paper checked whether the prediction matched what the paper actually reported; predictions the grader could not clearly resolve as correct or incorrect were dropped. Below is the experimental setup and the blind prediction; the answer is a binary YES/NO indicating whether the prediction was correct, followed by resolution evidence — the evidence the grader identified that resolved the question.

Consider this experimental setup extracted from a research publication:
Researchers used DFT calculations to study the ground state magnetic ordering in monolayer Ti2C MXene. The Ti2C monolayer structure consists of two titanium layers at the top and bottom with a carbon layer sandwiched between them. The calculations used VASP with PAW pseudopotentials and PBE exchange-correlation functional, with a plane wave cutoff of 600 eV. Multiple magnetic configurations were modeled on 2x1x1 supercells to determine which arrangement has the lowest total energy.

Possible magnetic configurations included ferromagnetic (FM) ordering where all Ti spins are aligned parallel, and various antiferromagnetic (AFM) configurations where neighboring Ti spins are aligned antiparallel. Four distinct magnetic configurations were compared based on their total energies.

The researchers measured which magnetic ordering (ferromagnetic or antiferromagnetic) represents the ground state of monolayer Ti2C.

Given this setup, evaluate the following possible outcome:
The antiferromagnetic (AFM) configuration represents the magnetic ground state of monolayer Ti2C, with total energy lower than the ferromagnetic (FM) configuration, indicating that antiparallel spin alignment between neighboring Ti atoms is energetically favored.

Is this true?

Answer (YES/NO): YES